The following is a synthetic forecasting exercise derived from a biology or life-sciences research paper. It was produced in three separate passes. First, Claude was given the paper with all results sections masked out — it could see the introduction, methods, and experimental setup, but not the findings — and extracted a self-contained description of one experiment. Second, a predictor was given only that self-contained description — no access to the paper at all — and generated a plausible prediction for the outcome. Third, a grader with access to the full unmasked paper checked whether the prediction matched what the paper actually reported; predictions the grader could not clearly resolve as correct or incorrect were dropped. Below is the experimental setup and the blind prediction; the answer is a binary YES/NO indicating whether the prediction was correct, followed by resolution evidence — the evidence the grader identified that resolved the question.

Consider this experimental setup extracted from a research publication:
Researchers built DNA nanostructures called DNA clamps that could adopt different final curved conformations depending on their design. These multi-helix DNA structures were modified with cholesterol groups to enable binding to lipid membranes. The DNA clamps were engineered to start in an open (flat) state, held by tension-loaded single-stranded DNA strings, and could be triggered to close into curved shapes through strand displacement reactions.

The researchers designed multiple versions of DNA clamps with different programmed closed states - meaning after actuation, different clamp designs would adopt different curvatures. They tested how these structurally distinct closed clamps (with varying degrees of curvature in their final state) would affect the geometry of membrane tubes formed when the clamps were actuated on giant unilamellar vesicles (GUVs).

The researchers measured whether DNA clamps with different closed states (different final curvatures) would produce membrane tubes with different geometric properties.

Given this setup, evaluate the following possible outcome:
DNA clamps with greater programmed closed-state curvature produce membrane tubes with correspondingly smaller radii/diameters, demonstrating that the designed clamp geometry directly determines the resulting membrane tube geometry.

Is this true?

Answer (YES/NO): YES